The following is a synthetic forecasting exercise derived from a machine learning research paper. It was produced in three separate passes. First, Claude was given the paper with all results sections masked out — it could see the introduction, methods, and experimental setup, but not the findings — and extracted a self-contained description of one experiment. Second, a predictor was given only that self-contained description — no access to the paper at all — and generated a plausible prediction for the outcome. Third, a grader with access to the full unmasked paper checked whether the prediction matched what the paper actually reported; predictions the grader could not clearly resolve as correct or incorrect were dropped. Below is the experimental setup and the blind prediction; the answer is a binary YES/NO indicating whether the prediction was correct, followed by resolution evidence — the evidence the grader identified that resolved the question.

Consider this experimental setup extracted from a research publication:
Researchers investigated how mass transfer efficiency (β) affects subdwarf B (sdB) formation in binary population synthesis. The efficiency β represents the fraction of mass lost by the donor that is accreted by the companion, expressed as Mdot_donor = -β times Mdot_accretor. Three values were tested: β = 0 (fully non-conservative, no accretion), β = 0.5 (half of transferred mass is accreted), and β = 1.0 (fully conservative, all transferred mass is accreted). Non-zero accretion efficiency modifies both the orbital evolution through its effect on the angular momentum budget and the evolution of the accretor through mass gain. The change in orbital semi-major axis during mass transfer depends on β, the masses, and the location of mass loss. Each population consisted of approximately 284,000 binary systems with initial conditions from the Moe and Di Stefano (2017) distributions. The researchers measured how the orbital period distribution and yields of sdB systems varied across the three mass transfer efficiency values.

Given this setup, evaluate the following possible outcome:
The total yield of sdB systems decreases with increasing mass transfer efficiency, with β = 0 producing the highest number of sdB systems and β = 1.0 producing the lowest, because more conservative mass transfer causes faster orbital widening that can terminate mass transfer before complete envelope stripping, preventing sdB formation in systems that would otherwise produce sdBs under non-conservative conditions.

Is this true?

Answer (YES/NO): NO